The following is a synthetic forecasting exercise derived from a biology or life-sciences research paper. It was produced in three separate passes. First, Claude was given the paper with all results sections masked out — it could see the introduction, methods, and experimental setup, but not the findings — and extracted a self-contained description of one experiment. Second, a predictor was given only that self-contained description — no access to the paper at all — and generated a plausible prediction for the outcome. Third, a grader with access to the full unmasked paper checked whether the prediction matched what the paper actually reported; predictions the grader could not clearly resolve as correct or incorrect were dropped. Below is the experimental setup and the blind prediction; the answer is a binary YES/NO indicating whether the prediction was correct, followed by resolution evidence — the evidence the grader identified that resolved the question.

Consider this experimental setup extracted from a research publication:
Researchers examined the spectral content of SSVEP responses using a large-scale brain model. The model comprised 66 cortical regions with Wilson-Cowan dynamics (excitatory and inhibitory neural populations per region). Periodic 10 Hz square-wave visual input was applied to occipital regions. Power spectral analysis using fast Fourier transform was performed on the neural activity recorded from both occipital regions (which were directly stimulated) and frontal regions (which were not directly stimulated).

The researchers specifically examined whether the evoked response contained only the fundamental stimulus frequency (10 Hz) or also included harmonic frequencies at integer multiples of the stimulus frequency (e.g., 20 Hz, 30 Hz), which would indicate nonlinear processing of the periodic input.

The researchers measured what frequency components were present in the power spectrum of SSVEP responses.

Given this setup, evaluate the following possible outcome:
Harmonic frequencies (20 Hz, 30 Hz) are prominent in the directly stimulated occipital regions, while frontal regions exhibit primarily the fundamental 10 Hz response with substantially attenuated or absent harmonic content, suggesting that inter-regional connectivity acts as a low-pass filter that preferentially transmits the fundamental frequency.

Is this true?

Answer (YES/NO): NO